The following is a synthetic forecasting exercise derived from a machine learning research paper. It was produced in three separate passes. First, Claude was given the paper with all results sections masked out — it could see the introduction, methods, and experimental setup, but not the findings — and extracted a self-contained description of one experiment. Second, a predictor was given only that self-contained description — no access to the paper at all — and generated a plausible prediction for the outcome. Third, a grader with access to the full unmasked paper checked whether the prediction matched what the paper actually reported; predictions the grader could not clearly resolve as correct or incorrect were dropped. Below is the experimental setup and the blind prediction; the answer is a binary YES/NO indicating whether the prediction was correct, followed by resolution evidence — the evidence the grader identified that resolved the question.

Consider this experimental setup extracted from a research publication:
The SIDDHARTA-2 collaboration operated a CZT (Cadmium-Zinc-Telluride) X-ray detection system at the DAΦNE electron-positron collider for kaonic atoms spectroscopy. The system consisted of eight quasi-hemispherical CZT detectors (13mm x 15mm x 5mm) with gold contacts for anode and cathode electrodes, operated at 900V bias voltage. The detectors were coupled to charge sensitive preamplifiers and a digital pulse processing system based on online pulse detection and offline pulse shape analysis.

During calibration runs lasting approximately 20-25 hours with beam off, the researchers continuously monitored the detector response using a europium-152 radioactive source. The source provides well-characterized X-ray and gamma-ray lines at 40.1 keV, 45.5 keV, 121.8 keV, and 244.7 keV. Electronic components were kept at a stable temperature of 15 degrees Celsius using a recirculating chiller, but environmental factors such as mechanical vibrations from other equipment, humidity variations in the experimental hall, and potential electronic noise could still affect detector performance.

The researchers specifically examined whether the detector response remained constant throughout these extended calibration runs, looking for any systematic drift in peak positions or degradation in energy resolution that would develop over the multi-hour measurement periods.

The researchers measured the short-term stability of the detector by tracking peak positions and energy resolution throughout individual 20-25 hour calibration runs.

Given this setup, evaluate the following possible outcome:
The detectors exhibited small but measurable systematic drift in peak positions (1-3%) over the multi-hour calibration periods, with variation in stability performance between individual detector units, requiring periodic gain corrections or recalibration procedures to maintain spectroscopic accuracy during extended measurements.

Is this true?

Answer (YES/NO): NO